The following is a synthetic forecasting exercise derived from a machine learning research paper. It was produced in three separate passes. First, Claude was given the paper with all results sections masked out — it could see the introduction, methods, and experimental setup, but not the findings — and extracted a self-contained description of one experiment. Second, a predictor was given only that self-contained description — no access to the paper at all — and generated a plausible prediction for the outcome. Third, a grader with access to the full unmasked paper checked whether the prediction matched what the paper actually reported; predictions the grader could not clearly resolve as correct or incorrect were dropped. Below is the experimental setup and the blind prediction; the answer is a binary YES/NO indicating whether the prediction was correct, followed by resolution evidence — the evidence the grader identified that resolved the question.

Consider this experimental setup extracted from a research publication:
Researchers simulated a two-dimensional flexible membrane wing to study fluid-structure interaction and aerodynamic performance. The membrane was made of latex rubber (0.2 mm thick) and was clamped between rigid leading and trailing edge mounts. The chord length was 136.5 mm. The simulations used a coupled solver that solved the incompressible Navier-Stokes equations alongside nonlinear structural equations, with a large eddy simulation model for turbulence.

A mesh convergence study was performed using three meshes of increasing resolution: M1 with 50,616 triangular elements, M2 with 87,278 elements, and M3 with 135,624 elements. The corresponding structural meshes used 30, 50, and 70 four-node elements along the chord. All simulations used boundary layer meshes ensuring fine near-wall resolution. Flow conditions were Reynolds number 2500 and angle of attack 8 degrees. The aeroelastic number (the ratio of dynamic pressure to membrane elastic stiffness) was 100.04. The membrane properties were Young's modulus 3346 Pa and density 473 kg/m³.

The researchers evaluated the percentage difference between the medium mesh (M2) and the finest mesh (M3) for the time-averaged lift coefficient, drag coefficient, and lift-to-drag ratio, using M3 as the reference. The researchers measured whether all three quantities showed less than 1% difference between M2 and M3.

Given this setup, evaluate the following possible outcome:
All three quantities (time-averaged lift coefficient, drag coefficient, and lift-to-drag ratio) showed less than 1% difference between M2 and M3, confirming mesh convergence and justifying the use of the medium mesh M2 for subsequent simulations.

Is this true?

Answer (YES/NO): YES